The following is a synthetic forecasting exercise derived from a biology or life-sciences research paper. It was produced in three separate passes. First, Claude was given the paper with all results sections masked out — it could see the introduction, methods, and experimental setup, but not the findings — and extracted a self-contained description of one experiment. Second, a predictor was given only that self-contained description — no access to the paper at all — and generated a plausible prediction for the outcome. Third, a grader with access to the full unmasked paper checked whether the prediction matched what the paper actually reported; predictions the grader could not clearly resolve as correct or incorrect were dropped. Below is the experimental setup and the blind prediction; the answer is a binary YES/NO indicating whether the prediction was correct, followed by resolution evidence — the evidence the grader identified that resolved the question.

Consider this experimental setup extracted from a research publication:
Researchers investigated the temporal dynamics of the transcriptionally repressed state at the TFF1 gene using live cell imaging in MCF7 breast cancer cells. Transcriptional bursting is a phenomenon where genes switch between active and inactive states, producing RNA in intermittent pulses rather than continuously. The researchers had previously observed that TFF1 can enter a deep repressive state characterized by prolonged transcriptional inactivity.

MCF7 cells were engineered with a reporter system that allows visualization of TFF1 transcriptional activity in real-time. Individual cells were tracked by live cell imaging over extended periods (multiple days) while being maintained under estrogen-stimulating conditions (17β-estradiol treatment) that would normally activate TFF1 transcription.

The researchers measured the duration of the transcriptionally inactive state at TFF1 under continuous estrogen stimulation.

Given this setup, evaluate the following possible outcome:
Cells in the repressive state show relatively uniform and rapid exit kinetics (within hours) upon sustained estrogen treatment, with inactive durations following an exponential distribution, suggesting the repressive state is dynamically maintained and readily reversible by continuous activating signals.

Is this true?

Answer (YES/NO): NO